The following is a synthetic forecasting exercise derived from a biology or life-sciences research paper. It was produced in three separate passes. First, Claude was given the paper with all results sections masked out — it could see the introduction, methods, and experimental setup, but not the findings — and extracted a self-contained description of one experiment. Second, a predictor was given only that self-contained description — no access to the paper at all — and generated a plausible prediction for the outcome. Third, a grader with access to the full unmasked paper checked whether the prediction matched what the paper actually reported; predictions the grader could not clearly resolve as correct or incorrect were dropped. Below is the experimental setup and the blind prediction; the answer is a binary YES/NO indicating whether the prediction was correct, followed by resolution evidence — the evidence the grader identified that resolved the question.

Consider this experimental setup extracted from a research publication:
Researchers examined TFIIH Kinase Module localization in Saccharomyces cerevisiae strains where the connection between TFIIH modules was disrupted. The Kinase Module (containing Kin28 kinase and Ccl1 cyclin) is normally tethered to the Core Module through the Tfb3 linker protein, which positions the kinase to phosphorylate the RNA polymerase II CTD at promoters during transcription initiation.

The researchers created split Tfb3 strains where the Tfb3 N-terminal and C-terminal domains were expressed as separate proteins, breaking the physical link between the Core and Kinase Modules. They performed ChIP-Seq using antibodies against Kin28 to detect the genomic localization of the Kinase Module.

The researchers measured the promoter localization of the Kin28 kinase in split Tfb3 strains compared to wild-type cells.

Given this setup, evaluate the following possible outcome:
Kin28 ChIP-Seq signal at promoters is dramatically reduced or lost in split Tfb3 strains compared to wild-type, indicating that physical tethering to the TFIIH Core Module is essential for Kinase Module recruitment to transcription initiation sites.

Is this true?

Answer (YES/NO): YES